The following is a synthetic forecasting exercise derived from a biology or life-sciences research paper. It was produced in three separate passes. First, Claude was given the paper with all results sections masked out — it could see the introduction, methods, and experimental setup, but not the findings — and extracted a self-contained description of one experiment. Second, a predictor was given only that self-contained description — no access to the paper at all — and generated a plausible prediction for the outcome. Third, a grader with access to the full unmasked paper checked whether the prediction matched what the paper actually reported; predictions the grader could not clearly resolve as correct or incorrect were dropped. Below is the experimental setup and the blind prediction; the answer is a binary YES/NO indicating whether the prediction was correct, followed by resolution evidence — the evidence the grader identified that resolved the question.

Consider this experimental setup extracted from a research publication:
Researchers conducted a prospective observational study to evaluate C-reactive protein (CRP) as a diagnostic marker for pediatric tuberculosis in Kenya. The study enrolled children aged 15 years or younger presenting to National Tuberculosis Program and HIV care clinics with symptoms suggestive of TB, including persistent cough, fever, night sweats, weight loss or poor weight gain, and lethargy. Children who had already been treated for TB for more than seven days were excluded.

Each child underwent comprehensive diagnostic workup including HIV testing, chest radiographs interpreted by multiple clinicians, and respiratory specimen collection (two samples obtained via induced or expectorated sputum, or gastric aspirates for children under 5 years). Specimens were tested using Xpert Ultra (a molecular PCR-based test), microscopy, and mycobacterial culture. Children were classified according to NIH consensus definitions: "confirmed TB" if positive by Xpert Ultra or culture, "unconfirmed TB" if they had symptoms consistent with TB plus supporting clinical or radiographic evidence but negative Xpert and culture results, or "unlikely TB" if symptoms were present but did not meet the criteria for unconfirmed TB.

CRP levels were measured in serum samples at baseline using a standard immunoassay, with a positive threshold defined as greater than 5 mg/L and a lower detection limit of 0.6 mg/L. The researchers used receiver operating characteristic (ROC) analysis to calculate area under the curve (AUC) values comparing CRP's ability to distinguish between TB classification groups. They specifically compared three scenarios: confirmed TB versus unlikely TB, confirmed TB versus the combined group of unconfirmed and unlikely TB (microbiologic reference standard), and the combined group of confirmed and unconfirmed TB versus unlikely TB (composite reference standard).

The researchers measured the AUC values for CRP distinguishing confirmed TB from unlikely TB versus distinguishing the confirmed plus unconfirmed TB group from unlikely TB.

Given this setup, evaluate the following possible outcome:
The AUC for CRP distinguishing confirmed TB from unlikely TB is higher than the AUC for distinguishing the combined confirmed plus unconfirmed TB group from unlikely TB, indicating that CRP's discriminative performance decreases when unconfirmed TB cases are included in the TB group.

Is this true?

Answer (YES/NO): YES